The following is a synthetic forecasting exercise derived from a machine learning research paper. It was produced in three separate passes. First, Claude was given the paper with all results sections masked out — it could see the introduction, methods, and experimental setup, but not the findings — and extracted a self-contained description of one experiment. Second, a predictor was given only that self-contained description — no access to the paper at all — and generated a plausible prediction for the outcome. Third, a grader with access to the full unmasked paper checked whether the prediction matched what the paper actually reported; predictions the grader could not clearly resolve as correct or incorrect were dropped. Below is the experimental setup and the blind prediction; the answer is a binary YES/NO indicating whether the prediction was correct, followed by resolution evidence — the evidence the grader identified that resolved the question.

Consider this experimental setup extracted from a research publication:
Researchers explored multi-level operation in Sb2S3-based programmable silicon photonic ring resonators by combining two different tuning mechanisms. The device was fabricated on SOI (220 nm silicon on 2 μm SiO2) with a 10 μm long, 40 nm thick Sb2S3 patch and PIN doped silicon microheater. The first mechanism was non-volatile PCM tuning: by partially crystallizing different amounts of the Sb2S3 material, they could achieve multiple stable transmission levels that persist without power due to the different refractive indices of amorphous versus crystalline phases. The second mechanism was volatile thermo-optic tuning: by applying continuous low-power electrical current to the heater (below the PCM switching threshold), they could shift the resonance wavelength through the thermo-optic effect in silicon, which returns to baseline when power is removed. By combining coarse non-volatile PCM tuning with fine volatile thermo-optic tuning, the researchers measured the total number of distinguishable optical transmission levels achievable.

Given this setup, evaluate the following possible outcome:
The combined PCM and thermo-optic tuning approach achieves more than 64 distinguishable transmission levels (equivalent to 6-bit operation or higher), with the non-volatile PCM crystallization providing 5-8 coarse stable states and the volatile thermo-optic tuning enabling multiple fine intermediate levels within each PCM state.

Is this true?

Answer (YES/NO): NO